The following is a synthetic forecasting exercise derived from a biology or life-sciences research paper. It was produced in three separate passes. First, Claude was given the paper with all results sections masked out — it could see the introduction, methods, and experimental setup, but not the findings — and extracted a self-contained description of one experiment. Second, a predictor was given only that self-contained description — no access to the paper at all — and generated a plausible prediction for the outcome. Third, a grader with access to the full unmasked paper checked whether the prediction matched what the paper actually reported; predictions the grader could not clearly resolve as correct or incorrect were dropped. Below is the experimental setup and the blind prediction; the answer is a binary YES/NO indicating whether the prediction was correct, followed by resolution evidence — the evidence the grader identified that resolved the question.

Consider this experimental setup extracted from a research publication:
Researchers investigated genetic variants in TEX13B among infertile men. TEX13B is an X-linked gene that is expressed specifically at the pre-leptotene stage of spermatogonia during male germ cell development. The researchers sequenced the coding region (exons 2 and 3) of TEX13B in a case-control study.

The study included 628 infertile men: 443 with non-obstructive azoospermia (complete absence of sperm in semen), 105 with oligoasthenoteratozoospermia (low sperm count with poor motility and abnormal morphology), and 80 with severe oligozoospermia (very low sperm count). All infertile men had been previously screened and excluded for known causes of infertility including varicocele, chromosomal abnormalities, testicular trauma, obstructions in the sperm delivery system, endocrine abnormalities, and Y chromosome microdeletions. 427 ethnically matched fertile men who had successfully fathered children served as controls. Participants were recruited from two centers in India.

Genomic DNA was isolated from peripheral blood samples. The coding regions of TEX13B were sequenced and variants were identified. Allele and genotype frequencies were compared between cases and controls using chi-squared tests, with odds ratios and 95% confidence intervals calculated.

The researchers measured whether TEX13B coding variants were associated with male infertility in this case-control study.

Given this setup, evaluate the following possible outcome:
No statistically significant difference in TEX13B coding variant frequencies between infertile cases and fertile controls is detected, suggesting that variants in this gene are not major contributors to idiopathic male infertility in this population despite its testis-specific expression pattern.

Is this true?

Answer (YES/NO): NO